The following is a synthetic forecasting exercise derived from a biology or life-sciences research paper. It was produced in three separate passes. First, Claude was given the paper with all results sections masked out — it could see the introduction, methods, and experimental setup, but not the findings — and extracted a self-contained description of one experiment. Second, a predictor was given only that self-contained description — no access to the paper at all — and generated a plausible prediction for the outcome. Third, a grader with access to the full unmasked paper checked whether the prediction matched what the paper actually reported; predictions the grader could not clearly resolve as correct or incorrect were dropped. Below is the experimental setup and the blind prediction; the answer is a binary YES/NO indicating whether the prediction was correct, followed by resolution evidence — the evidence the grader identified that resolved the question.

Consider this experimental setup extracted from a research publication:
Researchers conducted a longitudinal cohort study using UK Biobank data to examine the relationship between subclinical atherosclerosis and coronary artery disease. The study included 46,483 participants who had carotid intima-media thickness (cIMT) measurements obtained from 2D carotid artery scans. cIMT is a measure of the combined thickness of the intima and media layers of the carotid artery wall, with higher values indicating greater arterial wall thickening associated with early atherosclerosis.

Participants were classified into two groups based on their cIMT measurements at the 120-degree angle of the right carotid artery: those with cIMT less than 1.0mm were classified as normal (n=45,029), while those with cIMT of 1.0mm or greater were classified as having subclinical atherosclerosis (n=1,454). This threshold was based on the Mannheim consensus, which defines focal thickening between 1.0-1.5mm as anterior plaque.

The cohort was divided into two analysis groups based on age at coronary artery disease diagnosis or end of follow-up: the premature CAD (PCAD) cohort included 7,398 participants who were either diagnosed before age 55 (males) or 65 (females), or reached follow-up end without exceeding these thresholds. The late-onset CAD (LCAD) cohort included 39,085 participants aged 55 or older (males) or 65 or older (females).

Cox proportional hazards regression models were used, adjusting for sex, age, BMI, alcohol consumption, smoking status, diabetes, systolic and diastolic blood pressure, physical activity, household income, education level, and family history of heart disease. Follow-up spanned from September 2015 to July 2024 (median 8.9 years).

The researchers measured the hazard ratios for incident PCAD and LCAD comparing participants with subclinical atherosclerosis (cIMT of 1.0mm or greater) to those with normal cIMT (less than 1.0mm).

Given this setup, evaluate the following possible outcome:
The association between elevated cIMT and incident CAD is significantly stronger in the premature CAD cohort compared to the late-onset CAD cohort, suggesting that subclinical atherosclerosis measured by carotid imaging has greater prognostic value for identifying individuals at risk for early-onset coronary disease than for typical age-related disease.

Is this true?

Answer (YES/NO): NO